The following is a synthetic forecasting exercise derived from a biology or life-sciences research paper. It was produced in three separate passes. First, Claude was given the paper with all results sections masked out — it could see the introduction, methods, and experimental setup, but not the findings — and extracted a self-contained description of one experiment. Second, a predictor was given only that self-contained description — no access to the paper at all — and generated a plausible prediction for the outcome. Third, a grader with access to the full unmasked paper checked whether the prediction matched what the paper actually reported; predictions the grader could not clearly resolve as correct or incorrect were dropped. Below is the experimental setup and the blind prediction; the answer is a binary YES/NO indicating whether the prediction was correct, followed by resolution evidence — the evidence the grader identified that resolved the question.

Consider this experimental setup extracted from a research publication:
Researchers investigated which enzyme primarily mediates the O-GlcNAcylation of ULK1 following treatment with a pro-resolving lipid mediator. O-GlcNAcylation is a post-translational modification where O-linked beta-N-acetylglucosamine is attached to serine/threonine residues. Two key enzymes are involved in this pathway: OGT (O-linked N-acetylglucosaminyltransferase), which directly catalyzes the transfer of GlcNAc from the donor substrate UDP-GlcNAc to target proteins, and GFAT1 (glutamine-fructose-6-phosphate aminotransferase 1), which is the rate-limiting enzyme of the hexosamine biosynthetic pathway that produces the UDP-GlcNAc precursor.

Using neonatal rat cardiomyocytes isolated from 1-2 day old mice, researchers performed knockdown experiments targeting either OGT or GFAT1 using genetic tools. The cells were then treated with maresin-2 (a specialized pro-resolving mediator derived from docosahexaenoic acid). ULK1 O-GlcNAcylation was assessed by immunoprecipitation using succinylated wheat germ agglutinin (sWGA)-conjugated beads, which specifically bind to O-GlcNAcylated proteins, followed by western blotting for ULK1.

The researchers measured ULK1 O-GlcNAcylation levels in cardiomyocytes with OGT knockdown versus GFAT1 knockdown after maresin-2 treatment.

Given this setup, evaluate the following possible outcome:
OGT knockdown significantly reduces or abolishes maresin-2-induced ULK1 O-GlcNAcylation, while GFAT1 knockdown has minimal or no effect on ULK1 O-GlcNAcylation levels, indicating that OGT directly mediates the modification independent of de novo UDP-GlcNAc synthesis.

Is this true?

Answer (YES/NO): NO